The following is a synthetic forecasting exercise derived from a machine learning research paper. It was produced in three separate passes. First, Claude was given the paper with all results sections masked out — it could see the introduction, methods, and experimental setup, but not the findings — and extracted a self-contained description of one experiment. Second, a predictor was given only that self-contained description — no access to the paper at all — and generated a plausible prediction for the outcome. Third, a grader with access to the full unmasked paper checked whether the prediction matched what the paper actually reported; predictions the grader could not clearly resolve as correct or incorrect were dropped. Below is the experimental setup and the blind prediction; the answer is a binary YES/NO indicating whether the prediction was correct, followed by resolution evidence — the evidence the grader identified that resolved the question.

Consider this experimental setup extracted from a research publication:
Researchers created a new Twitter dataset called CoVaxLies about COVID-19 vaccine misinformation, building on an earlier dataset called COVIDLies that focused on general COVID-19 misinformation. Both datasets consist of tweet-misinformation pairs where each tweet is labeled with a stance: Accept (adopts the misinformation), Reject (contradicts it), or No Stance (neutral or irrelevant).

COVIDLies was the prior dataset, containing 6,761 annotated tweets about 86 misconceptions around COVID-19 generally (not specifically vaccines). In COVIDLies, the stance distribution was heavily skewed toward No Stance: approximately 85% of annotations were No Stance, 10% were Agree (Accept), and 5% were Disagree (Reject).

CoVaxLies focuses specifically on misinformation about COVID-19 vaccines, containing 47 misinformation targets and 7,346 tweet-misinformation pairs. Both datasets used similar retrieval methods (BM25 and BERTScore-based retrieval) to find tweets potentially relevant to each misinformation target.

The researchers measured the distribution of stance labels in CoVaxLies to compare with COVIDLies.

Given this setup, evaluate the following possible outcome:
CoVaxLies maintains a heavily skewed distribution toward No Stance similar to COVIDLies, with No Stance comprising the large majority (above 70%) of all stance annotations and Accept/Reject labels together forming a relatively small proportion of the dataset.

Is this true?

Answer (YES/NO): NO